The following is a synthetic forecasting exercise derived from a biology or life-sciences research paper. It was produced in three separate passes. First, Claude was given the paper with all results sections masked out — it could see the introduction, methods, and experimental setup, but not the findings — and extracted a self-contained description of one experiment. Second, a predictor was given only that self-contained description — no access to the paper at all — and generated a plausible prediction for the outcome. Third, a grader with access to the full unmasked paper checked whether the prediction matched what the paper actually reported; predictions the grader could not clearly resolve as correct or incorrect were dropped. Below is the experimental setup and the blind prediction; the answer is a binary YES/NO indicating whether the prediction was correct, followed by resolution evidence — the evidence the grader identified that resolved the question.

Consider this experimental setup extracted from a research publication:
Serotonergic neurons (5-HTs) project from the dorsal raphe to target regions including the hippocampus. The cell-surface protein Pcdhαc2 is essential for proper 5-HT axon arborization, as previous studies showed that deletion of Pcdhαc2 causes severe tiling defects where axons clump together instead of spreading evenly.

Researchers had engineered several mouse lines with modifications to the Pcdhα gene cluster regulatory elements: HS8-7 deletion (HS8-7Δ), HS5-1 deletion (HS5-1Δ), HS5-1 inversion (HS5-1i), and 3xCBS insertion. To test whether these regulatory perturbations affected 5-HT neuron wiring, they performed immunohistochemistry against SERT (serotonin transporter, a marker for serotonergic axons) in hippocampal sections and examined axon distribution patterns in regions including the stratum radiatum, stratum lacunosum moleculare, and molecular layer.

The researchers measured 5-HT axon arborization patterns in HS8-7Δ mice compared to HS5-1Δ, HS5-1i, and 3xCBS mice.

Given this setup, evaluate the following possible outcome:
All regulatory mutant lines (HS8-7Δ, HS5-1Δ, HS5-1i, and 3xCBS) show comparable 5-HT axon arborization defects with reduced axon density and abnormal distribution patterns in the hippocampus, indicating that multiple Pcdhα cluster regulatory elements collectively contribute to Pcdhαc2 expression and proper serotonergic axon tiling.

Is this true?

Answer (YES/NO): NO